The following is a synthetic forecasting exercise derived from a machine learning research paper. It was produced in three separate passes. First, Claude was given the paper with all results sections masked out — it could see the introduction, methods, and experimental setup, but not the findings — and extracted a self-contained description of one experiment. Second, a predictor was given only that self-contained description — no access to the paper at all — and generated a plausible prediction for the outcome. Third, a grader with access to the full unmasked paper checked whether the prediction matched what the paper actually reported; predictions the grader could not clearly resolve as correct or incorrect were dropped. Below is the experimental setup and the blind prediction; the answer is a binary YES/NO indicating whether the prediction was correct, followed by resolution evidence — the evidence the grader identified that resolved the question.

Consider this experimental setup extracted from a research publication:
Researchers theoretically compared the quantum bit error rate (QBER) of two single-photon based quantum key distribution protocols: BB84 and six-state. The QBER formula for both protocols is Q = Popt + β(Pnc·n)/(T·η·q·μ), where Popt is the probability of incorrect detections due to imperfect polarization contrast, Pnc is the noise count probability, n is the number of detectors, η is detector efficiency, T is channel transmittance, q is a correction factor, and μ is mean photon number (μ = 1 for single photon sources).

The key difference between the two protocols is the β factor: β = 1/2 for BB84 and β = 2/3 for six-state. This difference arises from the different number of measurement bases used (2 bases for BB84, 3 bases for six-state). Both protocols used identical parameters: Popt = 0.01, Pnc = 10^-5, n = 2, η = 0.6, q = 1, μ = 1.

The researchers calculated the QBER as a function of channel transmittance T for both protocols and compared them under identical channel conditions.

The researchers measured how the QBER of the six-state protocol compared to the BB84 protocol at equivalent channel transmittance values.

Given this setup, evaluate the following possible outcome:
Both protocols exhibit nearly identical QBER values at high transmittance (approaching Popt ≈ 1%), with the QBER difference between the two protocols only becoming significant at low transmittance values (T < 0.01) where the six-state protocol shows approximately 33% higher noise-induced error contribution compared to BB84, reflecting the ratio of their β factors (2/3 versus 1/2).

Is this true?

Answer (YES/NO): NO